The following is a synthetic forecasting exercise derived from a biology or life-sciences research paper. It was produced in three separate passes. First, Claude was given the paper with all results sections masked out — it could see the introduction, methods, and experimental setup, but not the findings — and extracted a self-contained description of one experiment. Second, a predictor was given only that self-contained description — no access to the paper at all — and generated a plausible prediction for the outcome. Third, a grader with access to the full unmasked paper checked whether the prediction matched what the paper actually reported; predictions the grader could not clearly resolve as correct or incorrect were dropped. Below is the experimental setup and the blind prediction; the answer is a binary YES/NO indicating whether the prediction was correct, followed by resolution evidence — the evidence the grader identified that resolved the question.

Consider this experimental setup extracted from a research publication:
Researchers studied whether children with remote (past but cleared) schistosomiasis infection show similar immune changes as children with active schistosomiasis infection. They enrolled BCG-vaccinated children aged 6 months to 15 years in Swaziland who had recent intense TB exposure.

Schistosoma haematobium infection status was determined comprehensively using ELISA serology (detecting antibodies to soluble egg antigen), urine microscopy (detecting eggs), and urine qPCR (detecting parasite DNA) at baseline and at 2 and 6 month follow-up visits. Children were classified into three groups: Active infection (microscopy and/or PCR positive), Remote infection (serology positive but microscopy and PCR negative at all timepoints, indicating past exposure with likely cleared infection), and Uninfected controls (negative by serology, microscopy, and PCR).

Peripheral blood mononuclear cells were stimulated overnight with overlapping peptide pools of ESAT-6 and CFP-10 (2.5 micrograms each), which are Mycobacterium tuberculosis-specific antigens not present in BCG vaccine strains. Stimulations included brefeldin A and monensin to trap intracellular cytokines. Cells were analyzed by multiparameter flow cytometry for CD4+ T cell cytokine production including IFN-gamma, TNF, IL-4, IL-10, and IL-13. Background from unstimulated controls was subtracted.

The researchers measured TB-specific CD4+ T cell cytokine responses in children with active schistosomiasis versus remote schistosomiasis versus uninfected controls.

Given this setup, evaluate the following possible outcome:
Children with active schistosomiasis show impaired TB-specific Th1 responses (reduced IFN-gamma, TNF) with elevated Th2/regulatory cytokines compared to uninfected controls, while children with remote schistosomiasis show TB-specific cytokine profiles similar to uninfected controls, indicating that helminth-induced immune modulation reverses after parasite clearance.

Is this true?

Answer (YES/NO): NO